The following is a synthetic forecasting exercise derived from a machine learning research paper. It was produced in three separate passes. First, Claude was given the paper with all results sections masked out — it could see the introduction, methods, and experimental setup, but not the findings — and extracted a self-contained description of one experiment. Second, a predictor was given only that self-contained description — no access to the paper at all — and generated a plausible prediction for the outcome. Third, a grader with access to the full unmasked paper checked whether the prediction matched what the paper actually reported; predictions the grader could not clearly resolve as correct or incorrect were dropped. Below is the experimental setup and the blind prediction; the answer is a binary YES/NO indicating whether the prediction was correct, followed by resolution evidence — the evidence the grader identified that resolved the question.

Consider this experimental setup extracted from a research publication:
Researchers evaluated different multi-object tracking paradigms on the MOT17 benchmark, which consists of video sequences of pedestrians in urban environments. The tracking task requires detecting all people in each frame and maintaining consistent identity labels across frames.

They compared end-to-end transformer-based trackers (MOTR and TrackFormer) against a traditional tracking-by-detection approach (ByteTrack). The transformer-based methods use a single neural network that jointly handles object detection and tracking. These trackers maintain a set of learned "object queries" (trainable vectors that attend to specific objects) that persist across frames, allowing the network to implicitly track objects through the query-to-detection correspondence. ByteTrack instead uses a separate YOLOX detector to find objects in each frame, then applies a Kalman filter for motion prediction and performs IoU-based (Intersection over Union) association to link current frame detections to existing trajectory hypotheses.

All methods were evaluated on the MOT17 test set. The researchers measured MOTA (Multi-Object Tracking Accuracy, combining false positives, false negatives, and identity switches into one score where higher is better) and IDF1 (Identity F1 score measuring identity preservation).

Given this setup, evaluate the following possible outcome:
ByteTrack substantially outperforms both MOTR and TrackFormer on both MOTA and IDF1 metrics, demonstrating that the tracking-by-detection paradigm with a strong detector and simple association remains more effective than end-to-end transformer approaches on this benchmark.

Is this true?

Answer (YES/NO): YES